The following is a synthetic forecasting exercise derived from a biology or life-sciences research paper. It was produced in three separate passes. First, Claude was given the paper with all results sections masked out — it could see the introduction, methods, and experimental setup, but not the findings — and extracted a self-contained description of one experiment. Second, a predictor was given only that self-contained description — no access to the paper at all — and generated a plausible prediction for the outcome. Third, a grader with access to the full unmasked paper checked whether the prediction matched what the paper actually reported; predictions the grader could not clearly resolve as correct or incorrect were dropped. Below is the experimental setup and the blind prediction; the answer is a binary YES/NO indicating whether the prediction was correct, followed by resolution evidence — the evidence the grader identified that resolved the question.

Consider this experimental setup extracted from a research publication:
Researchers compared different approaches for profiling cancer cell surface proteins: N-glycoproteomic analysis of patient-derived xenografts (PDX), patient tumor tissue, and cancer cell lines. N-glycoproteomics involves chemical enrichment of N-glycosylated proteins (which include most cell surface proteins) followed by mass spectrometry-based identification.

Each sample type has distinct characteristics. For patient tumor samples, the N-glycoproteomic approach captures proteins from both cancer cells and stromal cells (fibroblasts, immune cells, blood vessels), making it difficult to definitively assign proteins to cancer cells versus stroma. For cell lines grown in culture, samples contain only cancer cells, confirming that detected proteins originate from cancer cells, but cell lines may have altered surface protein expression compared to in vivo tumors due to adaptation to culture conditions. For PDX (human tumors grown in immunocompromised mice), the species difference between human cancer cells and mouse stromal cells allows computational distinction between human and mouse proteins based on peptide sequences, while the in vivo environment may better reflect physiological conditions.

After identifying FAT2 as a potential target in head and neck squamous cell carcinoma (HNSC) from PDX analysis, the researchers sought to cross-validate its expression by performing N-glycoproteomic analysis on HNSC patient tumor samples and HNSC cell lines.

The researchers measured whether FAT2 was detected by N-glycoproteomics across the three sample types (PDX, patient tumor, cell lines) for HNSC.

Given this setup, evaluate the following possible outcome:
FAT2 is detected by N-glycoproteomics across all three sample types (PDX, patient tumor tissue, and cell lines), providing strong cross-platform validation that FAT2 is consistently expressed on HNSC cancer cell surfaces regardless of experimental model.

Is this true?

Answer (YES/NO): YES